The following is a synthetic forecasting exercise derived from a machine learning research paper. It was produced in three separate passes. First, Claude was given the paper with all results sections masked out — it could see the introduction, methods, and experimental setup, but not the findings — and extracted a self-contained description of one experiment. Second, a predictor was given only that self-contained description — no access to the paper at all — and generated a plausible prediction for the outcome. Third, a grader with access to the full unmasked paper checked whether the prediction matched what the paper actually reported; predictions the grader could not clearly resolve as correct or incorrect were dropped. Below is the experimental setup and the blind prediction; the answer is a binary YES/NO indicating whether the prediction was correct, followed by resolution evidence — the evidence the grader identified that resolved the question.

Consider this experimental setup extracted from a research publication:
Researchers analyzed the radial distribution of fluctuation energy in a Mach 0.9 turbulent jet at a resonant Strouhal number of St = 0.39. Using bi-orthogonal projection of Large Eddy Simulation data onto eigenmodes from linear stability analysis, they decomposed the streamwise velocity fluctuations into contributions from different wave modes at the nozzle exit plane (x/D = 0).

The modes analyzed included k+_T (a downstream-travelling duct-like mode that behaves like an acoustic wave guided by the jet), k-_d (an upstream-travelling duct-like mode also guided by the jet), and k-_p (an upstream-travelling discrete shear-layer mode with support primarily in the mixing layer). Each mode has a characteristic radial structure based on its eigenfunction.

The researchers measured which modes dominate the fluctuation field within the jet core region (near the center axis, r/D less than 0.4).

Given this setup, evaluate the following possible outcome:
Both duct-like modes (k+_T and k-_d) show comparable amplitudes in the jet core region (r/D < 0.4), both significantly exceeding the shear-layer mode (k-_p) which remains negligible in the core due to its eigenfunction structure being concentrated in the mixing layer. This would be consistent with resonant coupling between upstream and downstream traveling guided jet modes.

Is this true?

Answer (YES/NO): YES